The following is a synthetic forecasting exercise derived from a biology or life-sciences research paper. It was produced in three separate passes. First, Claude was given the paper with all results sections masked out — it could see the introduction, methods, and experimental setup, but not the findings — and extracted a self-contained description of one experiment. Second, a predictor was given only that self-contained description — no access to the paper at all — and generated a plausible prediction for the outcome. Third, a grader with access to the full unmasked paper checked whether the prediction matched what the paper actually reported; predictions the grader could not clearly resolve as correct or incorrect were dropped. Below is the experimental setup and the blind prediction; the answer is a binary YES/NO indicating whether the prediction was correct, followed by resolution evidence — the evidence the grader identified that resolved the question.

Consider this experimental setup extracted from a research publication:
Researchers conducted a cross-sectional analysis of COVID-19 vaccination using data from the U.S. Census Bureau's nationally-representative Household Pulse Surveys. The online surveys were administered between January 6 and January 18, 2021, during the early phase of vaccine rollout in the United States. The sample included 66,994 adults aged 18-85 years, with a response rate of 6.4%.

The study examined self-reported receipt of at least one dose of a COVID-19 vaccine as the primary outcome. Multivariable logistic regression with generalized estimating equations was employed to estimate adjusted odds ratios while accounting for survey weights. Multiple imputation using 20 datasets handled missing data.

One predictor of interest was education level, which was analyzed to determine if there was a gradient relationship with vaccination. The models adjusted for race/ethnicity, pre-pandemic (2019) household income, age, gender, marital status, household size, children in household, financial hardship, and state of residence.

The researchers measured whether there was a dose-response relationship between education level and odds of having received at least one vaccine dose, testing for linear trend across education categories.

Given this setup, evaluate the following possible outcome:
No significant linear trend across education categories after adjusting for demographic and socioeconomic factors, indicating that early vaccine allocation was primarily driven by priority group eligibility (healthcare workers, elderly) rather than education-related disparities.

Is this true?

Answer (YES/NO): NO